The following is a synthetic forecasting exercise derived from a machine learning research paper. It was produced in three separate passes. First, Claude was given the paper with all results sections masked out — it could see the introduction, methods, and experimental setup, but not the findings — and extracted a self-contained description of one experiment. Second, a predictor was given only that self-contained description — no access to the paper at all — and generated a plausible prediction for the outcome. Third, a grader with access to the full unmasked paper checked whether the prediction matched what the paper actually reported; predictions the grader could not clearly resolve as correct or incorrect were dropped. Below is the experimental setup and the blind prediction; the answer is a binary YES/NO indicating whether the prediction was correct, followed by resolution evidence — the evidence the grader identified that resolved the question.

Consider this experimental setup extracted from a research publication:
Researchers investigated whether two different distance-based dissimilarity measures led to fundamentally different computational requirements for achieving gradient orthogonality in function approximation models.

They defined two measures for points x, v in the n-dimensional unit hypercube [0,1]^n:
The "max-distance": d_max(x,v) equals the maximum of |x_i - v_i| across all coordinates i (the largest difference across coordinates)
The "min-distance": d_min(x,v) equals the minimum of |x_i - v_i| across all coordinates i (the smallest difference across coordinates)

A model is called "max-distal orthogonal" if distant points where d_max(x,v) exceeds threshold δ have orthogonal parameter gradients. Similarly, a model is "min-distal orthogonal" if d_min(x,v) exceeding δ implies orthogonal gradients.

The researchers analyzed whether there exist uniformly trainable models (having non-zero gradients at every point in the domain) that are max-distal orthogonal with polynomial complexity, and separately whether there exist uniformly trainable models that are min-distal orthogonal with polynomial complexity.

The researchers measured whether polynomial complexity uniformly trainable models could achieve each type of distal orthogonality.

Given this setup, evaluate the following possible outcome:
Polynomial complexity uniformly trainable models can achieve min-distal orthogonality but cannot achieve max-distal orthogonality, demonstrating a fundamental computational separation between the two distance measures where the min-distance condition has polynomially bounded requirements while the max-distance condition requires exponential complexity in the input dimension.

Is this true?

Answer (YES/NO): YES